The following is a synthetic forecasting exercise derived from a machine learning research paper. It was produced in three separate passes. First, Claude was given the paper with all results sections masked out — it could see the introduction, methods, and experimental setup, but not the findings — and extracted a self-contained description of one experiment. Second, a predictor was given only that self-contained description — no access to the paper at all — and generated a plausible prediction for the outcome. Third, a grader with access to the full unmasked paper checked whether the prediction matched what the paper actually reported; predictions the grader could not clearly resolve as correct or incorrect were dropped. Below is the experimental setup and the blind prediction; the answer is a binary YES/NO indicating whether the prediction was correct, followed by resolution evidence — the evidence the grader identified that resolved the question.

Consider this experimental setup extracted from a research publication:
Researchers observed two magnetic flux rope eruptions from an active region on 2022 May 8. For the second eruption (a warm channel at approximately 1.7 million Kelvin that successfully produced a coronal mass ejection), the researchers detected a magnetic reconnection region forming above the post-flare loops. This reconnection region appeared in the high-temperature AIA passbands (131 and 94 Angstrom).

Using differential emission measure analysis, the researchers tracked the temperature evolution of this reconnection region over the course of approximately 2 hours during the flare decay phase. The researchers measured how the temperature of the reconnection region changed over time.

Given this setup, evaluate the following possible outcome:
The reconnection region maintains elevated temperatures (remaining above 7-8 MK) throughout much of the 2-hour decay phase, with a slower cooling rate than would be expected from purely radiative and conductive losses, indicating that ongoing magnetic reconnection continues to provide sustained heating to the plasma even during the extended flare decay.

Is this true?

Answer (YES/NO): NO